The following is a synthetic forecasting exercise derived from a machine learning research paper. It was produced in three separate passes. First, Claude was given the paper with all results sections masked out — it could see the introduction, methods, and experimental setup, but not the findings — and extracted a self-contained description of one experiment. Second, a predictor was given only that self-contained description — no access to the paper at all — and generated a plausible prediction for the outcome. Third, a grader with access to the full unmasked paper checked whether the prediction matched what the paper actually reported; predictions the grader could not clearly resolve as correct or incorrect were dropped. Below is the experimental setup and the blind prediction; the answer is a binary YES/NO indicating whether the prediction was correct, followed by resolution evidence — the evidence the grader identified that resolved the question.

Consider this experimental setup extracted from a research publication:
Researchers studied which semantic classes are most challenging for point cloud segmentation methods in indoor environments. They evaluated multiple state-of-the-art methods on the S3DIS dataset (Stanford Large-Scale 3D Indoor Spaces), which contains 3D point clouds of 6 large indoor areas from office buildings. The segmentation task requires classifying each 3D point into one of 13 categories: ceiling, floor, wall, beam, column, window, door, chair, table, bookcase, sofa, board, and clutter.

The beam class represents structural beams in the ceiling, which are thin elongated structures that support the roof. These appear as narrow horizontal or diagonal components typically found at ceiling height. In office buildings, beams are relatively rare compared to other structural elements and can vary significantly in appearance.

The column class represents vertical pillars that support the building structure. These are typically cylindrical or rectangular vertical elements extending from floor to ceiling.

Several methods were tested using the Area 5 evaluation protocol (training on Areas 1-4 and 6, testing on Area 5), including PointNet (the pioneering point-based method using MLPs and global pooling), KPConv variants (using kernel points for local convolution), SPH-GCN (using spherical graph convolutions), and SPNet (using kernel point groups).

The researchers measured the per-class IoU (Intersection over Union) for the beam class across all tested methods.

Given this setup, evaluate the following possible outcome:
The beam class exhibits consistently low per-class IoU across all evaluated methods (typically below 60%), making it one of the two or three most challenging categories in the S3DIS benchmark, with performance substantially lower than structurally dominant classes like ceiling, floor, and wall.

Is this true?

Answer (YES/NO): YES